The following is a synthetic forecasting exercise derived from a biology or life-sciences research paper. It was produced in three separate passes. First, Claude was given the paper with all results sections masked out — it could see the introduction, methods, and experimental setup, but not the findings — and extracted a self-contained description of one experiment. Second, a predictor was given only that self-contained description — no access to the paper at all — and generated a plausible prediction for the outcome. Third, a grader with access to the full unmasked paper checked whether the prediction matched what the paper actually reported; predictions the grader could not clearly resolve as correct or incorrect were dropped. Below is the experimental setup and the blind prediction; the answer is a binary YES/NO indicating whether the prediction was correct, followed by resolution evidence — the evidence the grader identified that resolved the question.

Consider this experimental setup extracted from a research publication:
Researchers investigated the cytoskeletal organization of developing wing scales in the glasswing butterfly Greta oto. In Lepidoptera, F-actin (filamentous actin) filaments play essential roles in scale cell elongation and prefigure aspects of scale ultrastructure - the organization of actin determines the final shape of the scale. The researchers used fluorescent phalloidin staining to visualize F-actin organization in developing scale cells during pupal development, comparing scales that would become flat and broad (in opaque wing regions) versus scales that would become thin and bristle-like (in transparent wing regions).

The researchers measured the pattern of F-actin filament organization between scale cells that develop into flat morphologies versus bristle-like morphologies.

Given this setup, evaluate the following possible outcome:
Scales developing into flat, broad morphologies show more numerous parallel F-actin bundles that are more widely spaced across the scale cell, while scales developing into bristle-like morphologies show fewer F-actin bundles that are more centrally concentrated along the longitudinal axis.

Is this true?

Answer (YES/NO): NO